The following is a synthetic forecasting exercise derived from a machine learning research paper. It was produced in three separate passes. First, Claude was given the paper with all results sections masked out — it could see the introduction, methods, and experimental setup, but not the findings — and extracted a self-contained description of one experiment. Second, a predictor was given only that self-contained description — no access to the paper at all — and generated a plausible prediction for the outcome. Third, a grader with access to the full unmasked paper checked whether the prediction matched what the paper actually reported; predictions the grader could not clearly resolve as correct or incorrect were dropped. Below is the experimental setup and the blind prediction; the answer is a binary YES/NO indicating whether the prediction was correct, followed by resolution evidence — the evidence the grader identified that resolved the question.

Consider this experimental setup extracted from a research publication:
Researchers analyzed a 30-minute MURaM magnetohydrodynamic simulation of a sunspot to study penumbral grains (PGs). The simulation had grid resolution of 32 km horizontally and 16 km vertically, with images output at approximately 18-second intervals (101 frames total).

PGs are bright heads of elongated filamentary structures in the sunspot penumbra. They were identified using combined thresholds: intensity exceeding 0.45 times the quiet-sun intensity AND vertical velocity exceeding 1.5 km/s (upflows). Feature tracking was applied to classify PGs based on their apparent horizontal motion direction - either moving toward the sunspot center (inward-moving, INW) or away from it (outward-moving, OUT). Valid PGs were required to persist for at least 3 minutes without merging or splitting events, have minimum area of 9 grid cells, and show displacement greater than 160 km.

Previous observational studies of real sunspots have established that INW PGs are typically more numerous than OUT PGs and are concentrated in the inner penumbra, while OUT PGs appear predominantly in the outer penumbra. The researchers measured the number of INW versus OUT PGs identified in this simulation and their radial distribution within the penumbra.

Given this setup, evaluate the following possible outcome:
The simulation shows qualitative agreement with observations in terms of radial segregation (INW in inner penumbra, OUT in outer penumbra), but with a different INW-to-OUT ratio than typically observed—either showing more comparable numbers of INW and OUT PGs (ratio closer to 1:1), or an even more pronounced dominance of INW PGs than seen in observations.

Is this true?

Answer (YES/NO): NO